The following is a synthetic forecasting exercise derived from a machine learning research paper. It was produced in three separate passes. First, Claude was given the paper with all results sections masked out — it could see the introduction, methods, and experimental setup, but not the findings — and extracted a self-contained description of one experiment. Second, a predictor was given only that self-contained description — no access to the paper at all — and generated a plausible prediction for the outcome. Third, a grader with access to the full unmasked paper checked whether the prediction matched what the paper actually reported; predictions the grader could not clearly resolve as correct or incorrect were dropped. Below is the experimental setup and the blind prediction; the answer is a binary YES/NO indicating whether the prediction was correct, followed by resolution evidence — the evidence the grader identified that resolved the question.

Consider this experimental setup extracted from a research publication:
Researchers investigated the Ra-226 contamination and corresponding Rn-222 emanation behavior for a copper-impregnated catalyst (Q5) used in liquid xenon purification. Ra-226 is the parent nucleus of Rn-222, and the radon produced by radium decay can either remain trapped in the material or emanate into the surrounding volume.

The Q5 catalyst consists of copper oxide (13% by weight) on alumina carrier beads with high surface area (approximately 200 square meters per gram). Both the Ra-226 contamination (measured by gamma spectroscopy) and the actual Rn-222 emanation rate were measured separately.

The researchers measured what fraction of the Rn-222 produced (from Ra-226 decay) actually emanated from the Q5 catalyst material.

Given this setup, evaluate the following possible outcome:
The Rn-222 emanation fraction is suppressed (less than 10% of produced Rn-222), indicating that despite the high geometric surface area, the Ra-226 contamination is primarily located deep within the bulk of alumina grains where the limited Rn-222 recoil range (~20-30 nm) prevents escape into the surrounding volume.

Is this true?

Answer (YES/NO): NO